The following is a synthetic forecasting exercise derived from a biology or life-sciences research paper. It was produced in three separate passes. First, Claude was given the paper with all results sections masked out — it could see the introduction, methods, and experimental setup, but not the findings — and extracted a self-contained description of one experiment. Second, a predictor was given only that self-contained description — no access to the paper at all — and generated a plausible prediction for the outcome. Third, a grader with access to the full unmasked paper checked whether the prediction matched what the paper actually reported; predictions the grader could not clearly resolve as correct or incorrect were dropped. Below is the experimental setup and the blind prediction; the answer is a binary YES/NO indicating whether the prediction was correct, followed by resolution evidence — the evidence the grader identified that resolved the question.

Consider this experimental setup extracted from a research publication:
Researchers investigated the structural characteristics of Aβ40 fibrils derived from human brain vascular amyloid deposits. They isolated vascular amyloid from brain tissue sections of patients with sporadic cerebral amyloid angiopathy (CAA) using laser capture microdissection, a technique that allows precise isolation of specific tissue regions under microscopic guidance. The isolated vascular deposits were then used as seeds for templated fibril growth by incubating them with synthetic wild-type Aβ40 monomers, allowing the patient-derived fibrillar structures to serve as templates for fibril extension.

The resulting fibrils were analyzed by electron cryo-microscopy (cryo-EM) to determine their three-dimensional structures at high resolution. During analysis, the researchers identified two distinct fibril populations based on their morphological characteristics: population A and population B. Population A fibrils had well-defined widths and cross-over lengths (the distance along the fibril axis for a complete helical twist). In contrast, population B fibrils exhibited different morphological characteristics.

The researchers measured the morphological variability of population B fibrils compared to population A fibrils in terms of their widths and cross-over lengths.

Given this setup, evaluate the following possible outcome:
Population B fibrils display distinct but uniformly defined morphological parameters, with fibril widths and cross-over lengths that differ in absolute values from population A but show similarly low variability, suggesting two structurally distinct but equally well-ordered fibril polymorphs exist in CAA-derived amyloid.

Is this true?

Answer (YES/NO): NO